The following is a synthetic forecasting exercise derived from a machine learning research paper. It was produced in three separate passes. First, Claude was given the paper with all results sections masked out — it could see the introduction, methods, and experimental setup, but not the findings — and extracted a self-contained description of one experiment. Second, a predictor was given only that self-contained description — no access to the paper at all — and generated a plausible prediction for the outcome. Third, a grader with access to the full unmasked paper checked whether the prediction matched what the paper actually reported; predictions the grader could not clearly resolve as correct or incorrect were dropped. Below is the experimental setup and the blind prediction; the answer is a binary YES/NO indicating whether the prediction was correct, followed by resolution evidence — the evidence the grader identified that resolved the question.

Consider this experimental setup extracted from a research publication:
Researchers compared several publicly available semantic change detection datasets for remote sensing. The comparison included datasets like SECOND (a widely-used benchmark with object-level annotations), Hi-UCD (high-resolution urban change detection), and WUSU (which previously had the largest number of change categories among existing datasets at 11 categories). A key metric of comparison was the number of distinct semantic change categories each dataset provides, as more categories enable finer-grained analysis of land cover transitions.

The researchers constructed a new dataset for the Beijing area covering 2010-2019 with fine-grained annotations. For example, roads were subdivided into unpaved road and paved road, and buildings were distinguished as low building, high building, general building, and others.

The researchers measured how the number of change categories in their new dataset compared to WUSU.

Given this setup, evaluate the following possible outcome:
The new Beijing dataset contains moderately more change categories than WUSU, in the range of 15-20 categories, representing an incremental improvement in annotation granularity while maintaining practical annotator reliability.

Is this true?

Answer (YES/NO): YES